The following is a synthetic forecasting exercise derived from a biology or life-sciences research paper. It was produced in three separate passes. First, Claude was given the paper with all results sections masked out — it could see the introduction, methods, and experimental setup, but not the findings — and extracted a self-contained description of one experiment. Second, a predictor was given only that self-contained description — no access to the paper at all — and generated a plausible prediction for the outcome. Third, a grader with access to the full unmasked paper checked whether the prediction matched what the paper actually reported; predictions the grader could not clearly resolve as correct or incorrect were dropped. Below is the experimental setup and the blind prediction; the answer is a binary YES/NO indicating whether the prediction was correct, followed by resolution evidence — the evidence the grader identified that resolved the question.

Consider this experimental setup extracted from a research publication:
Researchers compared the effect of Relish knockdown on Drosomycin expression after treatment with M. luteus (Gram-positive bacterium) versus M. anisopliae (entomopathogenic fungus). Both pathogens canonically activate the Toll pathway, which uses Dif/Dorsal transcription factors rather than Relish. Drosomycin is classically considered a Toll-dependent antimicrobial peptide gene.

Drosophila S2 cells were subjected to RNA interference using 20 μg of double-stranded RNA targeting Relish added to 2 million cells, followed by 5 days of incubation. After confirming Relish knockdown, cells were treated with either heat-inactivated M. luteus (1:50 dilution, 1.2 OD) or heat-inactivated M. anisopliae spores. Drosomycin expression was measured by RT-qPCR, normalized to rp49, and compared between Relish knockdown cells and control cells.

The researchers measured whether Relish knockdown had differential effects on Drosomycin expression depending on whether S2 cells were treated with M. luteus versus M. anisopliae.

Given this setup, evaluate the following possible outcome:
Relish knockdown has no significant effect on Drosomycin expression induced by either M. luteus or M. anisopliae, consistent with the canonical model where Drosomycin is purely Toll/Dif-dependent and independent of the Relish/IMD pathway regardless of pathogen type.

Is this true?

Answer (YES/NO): NO